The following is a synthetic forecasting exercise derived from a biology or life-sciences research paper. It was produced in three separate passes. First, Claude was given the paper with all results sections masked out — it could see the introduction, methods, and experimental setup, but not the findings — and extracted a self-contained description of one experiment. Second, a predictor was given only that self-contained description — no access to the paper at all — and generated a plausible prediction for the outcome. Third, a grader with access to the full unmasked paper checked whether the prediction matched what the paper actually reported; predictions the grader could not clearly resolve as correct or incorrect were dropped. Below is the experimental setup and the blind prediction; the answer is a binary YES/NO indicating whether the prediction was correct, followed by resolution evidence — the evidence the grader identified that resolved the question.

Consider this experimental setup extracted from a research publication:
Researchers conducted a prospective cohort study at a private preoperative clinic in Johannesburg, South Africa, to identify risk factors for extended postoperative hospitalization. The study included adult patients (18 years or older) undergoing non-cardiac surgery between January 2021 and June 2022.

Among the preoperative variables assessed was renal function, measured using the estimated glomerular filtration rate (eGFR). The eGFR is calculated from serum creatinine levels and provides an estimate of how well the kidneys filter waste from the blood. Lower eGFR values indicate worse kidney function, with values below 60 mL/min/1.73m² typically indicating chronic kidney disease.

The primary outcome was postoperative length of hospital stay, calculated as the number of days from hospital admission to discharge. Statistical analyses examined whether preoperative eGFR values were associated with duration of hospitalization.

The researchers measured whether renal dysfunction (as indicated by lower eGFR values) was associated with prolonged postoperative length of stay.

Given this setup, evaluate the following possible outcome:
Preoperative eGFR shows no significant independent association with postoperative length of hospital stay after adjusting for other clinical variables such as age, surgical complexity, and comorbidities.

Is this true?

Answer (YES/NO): NO